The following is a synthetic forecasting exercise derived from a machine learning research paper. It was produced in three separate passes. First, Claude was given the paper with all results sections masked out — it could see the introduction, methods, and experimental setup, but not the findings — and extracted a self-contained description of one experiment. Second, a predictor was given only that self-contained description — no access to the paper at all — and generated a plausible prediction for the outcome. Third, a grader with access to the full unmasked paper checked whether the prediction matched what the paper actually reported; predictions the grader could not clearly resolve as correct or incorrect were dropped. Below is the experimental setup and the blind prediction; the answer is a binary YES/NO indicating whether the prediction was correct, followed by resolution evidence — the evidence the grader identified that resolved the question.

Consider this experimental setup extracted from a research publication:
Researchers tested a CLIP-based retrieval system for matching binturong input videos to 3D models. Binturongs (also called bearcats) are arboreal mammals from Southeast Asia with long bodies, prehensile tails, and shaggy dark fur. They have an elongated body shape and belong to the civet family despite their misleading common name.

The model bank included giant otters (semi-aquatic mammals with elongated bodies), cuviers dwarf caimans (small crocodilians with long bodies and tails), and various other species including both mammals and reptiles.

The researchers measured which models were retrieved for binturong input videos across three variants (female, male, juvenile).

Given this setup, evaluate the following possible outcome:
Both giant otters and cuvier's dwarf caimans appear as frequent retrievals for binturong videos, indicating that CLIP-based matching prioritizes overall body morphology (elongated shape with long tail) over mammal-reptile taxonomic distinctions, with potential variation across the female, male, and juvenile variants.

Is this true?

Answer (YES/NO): YES